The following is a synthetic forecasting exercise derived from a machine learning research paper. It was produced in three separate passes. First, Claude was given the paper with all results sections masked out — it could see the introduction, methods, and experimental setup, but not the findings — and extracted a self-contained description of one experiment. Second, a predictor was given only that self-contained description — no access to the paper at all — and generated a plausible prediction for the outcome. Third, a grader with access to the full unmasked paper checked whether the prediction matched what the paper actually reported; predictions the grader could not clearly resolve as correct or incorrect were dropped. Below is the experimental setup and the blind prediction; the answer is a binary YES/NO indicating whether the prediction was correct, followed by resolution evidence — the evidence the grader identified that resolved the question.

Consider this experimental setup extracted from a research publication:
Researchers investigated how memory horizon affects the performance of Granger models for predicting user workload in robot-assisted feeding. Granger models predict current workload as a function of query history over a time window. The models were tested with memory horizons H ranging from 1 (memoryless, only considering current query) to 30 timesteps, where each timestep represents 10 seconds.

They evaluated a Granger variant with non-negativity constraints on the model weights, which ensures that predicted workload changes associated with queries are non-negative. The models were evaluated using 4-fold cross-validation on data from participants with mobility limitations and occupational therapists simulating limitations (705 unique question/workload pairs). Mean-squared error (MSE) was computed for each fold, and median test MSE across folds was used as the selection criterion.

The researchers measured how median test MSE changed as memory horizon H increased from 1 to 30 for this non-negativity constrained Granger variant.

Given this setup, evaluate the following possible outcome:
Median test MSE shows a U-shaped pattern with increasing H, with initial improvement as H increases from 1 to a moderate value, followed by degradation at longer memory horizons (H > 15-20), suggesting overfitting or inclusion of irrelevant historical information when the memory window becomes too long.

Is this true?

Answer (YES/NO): NO